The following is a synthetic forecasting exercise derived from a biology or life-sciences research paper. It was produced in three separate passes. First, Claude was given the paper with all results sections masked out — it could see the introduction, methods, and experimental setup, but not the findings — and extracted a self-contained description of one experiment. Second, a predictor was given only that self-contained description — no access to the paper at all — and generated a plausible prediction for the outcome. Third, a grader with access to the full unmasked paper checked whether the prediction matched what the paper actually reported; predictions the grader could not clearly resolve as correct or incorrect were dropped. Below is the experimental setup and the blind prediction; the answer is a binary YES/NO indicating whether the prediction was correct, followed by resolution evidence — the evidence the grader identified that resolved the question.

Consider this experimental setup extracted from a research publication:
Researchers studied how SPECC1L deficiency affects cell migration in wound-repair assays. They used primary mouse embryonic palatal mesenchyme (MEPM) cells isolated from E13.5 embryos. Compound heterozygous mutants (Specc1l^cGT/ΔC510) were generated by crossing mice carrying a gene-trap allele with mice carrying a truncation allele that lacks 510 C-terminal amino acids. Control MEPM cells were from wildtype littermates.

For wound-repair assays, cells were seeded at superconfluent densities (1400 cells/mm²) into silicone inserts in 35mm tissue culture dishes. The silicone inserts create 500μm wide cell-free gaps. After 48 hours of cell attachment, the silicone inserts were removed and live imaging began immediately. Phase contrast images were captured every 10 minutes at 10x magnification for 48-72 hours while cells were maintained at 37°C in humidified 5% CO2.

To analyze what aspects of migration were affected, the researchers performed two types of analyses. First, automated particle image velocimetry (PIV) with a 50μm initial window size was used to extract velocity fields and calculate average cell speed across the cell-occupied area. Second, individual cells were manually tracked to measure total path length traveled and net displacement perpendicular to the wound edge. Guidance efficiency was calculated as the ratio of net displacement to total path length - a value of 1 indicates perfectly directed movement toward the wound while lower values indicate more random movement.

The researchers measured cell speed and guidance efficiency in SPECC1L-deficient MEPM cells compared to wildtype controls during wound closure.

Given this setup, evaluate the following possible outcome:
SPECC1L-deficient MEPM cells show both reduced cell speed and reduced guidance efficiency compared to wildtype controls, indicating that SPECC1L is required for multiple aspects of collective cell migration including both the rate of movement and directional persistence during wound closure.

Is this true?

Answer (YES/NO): YES